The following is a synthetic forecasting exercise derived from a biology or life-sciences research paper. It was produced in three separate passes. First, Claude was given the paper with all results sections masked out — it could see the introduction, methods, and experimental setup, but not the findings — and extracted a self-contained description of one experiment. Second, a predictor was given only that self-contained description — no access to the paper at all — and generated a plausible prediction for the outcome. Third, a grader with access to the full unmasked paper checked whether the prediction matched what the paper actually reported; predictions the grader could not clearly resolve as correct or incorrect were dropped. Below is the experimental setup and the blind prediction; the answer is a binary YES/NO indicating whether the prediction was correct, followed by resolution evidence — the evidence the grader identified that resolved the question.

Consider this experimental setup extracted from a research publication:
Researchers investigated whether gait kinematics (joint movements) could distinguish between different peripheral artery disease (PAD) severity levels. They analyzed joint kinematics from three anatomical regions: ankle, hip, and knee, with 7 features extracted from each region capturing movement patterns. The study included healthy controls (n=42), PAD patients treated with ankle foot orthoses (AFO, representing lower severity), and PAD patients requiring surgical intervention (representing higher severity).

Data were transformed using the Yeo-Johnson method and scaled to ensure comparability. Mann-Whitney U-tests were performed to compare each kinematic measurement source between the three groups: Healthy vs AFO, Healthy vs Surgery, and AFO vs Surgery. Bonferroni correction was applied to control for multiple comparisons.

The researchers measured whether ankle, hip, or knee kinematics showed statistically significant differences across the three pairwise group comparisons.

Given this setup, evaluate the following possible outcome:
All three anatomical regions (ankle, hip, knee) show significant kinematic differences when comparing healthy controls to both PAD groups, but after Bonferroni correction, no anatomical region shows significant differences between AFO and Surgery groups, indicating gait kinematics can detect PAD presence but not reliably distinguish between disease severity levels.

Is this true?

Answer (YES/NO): NO